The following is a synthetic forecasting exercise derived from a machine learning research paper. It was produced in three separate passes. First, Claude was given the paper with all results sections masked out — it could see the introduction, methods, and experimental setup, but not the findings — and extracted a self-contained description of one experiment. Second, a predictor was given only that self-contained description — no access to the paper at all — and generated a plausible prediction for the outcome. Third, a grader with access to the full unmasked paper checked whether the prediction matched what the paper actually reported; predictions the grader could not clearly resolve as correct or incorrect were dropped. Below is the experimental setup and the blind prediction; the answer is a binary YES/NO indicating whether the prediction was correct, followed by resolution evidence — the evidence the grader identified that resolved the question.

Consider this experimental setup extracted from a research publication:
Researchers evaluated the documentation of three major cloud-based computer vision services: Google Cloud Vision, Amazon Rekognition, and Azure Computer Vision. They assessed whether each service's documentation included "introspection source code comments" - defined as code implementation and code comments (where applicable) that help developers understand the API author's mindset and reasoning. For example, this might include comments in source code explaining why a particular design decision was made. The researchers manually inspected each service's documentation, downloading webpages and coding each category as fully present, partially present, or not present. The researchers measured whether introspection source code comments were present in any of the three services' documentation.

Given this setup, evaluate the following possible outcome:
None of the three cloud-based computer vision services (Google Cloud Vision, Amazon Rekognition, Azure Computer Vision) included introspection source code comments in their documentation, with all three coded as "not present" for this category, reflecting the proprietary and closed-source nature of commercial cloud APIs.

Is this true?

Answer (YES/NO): YES